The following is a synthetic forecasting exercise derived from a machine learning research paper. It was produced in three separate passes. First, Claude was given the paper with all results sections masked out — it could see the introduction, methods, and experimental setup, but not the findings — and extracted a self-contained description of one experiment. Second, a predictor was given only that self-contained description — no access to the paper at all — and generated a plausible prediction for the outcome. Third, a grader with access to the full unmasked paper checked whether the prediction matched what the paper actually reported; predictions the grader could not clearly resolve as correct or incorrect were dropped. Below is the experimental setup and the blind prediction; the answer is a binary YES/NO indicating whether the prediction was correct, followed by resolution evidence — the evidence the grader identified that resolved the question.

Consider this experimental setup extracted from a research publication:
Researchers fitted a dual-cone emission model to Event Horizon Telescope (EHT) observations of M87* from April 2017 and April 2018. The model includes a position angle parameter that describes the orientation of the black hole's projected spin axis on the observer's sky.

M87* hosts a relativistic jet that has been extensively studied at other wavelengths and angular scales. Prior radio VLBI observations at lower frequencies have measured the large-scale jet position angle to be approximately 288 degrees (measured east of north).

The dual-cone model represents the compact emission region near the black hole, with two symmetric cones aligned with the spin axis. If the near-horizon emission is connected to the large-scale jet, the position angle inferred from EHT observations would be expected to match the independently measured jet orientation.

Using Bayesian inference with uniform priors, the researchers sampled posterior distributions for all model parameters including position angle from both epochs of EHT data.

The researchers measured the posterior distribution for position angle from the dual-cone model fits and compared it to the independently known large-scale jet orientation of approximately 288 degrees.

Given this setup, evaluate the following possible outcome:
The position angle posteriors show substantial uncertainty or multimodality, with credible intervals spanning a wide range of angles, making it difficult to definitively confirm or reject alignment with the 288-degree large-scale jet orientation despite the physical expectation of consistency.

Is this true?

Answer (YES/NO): NO